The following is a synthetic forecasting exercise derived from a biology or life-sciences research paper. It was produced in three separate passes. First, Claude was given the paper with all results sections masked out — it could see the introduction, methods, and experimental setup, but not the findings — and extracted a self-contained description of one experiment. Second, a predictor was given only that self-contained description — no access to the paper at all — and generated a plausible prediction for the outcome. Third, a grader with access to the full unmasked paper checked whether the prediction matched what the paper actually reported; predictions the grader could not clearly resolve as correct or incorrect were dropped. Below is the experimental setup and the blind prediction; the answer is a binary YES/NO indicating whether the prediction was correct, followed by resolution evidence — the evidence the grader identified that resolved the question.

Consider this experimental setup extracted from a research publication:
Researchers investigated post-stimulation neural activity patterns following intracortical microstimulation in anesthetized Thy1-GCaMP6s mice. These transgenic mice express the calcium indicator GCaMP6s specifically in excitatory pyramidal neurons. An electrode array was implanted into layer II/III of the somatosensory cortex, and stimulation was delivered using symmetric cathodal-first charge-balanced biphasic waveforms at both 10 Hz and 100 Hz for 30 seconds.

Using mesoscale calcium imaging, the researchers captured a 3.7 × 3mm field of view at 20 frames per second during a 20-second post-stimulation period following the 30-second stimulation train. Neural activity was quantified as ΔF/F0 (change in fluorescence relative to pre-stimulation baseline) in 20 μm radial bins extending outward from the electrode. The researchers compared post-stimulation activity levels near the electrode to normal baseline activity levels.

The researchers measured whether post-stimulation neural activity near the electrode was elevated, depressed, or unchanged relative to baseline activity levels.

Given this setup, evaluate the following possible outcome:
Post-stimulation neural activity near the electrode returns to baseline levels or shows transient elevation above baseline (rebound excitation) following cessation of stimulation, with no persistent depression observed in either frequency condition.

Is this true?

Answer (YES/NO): NO